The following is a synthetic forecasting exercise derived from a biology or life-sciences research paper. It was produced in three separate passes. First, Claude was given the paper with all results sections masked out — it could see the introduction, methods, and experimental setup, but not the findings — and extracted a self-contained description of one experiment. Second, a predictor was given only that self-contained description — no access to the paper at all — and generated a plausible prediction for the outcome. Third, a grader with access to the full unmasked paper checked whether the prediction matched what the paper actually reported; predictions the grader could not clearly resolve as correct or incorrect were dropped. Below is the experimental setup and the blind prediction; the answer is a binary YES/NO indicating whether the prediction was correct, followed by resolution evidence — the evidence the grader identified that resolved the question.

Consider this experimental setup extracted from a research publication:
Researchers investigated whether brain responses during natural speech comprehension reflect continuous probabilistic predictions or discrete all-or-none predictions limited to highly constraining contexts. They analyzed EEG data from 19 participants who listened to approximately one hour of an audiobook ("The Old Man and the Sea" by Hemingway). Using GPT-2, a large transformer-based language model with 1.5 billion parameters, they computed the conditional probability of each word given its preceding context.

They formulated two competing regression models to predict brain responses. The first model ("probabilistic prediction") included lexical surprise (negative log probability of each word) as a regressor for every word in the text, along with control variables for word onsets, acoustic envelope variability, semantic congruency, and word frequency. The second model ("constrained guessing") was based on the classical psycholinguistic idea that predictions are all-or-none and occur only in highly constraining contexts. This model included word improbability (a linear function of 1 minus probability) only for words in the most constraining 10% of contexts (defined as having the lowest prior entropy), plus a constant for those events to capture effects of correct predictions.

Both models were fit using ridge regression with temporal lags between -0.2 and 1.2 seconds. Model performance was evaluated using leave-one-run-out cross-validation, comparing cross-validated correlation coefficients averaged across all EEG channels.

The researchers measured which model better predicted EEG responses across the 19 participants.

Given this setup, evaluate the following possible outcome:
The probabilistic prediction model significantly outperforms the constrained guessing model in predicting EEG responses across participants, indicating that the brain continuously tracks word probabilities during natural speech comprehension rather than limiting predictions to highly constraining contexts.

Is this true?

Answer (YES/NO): YES